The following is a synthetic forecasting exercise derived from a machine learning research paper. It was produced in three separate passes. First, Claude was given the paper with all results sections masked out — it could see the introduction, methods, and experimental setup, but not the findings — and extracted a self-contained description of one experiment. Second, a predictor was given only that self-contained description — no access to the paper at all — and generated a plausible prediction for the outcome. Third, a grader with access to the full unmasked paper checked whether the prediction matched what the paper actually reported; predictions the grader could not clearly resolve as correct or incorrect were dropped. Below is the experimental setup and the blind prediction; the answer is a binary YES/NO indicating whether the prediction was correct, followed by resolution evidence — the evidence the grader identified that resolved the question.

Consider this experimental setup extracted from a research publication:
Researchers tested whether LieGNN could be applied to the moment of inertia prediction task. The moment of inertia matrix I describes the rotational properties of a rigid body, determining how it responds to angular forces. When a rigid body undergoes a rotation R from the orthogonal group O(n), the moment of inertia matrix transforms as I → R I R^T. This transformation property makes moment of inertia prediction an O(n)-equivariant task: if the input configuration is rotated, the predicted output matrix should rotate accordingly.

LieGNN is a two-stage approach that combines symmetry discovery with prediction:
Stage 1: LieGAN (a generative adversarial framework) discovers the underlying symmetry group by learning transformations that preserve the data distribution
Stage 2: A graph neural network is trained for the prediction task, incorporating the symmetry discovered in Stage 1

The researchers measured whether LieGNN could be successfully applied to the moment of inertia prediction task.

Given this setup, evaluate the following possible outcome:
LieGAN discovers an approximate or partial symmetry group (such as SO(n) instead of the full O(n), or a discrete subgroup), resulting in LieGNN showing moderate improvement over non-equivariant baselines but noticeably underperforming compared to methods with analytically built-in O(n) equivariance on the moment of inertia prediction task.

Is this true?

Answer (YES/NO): NO